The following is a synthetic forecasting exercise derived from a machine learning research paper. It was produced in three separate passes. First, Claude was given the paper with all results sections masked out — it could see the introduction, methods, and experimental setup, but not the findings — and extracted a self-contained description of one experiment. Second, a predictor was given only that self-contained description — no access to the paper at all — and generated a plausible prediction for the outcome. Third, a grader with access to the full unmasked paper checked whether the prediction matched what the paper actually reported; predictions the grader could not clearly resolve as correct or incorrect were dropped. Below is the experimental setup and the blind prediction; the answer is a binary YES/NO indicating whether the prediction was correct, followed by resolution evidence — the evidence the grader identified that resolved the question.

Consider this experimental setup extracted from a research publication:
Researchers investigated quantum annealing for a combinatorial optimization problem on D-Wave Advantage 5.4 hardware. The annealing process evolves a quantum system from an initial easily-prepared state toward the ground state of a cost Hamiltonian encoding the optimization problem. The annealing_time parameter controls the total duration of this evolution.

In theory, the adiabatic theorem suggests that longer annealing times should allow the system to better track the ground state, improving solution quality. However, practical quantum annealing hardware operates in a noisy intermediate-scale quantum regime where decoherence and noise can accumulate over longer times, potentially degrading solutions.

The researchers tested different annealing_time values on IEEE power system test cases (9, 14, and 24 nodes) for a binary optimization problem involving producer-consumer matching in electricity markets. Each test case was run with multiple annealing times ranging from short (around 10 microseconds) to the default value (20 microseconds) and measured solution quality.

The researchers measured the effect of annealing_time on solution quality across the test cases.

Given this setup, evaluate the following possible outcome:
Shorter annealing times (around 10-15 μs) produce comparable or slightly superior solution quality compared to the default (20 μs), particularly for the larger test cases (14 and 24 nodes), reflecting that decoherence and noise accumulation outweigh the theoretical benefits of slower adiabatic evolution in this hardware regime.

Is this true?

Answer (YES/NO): NO